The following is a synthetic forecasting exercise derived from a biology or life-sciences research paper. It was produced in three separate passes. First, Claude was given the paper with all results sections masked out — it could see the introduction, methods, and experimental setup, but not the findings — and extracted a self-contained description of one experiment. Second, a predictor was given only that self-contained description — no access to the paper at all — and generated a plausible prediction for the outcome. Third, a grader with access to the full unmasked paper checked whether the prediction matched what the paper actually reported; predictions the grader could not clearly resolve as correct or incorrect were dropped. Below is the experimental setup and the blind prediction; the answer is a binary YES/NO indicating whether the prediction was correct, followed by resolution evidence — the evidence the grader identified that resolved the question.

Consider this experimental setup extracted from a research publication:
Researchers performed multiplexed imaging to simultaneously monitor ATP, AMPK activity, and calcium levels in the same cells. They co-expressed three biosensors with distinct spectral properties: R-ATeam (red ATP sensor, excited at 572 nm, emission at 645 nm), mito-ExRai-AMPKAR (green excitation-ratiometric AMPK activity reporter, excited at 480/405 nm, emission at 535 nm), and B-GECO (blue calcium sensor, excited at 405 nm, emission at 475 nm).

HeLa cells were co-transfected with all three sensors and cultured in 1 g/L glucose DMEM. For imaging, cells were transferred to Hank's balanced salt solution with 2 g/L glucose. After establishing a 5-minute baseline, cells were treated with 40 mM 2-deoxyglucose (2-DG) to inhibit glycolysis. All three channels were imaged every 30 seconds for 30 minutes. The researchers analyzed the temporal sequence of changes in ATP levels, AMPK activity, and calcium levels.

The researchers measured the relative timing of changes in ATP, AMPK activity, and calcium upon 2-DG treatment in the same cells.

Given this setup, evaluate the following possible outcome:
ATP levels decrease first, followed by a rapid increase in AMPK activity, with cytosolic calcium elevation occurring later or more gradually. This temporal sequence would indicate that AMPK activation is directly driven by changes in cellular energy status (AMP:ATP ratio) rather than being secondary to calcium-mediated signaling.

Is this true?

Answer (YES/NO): NO